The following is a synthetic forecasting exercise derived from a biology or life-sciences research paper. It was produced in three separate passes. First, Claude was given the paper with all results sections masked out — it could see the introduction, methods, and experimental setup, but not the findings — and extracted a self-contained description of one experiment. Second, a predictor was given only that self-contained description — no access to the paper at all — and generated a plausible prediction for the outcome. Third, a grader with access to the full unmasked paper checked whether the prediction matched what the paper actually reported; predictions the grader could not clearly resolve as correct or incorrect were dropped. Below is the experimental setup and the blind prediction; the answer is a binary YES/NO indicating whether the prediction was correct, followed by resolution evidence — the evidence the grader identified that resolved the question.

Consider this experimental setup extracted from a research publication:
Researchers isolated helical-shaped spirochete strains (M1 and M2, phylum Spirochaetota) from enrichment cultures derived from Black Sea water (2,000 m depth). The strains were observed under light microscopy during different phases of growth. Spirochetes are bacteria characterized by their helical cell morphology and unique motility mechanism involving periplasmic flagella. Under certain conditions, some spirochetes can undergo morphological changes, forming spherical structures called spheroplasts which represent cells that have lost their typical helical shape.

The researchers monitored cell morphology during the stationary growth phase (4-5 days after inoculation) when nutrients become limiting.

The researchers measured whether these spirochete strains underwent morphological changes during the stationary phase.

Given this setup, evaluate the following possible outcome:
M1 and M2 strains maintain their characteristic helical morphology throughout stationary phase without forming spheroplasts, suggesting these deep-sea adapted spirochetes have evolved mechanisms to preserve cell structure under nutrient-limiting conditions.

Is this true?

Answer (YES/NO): NO